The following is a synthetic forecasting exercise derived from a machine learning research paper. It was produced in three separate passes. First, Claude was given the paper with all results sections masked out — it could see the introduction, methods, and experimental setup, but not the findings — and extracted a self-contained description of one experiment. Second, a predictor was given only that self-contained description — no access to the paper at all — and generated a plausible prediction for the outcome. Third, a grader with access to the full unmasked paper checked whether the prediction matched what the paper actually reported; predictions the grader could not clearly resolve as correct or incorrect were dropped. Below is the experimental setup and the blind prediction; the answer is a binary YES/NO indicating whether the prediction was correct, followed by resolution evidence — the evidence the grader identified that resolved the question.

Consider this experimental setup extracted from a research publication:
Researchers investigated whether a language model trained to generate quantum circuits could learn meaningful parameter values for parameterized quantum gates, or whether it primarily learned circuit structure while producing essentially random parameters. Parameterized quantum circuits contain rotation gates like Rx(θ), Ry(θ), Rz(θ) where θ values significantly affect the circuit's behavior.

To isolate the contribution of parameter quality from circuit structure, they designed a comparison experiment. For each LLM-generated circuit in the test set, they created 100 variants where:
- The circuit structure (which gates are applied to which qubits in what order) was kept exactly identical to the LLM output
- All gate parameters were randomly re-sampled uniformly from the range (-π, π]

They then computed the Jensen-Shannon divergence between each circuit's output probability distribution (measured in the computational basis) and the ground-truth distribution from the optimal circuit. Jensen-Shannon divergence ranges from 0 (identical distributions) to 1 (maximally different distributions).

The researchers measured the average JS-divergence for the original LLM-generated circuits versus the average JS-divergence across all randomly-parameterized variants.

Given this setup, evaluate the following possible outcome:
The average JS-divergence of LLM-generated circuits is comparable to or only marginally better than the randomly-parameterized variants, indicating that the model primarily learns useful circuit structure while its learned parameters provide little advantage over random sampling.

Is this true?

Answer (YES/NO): NO